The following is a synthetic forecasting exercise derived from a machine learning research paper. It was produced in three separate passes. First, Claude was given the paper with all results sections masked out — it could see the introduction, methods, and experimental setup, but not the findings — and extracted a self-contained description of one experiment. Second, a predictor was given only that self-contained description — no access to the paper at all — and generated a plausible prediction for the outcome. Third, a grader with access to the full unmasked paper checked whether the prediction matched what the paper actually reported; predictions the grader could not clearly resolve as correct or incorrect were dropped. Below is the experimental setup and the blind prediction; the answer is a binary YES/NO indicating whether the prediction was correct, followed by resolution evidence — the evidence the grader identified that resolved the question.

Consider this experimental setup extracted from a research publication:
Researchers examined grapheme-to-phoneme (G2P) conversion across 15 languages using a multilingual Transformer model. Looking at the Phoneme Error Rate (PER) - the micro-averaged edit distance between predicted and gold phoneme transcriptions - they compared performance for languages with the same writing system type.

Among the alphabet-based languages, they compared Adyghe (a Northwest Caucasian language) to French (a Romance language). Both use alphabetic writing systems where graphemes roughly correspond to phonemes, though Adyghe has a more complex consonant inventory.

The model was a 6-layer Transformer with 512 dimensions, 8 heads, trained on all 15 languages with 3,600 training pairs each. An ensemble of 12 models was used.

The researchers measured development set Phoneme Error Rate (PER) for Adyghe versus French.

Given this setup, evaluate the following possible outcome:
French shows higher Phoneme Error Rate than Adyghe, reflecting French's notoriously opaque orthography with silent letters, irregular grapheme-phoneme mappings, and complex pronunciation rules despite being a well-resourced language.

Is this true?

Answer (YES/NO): NO